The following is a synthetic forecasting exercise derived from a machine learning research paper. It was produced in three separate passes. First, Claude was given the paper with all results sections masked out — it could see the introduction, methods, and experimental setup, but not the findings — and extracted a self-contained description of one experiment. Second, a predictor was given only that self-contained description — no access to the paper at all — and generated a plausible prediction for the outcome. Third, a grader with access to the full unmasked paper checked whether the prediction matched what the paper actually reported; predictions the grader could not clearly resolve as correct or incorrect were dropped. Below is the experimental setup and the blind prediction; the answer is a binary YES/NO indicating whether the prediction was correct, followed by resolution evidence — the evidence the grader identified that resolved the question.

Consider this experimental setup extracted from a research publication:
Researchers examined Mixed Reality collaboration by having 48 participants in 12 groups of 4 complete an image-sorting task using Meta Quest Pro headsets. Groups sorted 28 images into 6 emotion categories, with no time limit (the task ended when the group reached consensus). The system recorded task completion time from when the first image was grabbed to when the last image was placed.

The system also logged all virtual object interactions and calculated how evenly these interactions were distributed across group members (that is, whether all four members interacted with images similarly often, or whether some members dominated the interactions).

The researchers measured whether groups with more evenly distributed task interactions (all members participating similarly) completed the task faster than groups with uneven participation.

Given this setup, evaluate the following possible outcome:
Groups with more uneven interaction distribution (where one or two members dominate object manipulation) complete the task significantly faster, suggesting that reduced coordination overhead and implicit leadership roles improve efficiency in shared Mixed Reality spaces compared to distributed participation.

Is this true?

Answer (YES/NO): NO